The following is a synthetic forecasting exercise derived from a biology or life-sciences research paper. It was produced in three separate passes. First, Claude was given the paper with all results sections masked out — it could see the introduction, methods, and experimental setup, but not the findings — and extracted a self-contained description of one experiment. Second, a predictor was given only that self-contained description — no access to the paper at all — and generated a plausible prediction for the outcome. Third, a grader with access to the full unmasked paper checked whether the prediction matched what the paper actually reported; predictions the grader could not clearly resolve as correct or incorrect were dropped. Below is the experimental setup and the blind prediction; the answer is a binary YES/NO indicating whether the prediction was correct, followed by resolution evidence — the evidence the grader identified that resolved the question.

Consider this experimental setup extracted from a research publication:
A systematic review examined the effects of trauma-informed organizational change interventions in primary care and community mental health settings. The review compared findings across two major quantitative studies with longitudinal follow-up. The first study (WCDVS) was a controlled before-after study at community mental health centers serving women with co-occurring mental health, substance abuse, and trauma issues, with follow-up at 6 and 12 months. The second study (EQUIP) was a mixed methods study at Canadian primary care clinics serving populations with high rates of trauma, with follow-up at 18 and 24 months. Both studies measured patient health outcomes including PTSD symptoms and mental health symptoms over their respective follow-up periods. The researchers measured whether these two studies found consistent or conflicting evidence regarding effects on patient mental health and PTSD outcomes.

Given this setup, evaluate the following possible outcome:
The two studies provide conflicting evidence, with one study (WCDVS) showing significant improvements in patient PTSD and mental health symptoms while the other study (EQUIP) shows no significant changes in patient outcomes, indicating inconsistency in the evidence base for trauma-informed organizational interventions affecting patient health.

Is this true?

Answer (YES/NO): NO